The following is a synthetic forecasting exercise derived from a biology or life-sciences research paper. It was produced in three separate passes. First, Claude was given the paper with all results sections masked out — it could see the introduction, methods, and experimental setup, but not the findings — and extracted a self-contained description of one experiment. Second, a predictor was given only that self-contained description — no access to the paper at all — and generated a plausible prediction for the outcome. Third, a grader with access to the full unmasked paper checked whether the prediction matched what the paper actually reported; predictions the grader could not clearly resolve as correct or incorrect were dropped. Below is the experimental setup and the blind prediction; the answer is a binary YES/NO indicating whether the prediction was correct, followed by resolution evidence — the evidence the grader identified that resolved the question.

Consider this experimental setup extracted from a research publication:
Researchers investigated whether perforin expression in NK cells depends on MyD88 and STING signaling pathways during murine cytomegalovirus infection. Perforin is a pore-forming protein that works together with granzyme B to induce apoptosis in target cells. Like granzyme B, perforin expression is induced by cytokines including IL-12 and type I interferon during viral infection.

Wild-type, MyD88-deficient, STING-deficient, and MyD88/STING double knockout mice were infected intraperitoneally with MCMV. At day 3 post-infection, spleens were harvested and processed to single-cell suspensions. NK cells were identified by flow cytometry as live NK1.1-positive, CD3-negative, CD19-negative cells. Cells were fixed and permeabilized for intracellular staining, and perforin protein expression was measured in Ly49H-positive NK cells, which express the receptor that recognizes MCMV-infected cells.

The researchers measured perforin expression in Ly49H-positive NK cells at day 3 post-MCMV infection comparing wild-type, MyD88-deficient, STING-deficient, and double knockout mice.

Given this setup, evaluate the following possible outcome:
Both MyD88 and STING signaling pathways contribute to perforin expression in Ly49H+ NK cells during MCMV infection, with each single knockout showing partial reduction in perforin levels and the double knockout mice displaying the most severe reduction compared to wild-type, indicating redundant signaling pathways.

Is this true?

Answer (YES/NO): NO